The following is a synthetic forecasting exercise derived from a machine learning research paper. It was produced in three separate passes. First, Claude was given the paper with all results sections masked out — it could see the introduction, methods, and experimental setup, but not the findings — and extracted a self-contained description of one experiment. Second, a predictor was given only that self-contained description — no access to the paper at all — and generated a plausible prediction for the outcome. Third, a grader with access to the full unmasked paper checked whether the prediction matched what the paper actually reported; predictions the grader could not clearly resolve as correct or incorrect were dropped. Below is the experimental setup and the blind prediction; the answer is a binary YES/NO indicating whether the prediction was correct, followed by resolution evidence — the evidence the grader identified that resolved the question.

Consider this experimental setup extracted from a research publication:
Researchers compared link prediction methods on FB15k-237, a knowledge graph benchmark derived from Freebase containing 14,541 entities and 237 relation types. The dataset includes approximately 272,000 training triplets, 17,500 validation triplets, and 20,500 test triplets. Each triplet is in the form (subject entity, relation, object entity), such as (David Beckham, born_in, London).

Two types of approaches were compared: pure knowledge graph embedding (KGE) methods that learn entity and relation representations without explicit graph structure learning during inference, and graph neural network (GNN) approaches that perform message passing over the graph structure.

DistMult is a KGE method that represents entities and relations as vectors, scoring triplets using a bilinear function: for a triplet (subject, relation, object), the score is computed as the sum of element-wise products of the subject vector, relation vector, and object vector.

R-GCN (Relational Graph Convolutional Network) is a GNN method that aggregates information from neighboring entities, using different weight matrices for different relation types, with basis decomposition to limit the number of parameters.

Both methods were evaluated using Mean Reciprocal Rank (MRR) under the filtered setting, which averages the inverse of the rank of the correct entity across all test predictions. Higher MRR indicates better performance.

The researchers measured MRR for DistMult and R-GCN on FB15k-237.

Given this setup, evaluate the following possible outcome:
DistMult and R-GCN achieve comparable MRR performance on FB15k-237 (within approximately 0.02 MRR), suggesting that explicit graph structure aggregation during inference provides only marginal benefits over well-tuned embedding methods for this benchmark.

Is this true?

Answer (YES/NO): YES